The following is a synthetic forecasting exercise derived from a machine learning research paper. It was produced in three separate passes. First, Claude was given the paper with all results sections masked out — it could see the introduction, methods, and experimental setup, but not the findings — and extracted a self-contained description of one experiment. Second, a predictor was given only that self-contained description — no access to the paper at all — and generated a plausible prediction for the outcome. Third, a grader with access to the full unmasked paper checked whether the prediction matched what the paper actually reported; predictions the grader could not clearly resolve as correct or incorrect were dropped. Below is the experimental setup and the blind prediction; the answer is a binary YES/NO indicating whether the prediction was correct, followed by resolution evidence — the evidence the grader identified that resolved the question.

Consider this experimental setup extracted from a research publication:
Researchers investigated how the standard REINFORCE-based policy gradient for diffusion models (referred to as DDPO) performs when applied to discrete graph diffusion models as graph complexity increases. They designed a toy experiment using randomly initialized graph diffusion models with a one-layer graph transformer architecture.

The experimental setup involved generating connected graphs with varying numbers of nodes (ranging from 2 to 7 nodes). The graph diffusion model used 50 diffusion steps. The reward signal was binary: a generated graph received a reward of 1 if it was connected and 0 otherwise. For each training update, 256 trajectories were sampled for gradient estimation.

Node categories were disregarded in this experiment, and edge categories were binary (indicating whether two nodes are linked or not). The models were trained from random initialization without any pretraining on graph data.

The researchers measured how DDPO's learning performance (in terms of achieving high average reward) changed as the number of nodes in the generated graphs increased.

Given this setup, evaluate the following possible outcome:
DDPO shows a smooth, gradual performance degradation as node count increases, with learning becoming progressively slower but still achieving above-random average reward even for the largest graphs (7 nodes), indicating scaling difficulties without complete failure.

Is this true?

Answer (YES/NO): NO